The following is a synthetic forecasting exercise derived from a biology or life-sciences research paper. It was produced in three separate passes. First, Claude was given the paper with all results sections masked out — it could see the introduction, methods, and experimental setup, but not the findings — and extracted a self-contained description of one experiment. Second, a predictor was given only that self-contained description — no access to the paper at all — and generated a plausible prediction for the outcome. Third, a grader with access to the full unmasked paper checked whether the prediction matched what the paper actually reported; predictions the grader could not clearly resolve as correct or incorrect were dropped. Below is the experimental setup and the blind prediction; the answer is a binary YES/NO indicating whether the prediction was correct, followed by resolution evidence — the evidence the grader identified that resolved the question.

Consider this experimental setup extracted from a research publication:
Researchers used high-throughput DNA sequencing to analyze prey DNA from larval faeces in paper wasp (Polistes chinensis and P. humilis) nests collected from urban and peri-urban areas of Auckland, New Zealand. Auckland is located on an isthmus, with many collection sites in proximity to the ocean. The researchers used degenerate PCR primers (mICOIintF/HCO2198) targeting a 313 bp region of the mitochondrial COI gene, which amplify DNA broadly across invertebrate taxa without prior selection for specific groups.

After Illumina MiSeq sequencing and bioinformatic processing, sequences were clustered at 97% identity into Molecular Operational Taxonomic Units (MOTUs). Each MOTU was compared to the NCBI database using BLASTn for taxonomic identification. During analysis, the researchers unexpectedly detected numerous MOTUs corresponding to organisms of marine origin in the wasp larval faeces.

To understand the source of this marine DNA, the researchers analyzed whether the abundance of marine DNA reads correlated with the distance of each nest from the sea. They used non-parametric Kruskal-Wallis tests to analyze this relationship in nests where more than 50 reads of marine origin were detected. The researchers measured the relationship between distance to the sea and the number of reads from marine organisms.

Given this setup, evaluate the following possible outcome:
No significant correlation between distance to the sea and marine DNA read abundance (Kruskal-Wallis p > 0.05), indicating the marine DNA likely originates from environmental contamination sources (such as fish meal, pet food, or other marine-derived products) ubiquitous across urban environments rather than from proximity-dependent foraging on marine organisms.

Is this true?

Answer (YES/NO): YES